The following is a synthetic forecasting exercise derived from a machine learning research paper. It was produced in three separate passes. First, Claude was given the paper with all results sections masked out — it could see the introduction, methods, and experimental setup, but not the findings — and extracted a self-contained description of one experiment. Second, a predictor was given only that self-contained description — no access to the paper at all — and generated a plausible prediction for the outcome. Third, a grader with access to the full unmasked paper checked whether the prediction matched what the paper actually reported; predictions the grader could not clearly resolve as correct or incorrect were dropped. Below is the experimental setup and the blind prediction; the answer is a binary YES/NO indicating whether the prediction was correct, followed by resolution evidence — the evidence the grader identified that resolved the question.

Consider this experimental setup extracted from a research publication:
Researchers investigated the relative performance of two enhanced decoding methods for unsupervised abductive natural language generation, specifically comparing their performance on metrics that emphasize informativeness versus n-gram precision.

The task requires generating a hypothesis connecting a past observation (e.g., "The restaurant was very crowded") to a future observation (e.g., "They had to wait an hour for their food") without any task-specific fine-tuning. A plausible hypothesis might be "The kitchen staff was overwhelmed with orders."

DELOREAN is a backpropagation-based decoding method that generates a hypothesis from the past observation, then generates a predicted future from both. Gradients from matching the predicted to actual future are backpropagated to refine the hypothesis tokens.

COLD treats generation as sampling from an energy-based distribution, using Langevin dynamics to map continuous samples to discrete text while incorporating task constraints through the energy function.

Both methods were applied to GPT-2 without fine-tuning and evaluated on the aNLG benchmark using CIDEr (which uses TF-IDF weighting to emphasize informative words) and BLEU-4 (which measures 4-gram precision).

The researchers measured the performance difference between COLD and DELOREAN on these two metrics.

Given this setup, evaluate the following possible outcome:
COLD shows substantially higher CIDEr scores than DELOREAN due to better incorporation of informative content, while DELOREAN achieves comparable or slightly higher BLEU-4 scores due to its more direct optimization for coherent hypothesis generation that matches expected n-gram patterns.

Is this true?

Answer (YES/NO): NO